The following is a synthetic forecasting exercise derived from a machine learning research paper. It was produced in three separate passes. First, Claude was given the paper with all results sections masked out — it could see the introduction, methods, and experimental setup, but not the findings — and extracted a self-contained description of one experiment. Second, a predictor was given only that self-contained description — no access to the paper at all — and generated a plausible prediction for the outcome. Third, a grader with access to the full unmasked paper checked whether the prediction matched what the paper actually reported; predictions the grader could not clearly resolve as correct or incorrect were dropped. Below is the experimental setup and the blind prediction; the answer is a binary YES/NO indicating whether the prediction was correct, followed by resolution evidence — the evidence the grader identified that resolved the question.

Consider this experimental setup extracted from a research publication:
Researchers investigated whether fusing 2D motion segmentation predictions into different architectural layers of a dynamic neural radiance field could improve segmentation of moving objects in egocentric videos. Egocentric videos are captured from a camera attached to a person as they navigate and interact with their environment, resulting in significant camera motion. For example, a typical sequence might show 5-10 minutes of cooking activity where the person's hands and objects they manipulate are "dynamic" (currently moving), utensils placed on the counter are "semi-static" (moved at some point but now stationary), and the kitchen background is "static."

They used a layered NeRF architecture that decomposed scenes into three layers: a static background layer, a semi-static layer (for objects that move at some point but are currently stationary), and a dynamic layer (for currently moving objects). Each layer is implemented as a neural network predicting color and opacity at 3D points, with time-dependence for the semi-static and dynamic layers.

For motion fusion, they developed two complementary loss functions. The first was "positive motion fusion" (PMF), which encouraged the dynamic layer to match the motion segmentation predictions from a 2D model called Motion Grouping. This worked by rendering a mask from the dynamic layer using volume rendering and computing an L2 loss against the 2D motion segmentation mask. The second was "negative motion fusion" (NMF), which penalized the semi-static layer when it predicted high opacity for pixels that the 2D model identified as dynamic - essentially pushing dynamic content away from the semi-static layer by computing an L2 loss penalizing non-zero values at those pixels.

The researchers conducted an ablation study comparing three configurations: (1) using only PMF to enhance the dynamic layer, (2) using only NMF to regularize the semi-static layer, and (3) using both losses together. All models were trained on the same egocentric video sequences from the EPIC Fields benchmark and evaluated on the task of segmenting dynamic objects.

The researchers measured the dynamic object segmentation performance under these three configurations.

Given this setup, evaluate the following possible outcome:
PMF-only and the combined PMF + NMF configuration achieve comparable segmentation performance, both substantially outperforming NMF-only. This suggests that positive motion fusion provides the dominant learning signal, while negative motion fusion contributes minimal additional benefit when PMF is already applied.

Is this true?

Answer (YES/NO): NO